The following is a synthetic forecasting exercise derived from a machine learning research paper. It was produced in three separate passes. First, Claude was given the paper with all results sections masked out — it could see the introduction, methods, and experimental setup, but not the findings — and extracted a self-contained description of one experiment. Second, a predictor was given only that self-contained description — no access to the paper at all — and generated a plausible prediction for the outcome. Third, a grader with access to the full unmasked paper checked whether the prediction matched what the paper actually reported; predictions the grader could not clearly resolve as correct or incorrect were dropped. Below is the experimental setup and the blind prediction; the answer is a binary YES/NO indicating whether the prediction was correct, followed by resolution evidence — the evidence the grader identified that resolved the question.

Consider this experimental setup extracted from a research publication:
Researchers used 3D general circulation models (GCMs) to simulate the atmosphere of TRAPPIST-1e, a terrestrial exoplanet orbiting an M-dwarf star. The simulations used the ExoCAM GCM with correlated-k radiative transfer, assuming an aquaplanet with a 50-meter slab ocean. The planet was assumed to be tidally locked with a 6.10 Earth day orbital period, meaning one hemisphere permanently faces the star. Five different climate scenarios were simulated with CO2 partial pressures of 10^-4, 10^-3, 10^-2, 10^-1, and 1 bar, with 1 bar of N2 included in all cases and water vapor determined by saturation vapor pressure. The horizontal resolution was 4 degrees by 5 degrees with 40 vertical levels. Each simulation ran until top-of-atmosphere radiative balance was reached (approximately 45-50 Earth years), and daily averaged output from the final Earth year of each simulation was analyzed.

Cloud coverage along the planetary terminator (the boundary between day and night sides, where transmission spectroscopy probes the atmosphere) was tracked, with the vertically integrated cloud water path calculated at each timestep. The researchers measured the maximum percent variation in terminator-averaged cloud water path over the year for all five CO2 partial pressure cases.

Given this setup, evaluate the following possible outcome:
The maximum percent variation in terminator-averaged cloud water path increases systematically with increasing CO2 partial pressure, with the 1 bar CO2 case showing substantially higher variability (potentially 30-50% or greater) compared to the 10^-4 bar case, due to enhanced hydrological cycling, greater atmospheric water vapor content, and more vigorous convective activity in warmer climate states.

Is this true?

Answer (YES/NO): NO